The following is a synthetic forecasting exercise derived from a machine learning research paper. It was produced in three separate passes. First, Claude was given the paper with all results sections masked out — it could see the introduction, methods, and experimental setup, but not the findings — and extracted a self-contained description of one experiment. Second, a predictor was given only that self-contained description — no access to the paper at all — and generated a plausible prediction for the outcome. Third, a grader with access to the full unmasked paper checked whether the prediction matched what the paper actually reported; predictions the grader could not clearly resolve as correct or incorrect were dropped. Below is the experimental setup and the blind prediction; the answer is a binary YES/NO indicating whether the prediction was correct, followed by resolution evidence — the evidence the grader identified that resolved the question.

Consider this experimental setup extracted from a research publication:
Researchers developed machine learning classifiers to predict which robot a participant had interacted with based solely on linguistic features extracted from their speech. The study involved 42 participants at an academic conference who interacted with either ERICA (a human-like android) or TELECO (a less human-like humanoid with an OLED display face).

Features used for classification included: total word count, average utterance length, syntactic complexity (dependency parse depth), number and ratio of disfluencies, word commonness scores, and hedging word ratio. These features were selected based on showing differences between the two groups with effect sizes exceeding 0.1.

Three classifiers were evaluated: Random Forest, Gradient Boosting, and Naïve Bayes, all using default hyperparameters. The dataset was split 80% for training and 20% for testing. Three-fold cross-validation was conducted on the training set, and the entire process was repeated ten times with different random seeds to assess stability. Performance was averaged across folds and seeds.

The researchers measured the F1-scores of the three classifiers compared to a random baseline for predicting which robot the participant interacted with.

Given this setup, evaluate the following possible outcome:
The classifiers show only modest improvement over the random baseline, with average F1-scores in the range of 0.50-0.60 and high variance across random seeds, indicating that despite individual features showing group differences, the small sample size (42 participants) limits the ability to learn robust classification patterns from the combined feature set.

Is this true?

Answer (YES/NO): NO